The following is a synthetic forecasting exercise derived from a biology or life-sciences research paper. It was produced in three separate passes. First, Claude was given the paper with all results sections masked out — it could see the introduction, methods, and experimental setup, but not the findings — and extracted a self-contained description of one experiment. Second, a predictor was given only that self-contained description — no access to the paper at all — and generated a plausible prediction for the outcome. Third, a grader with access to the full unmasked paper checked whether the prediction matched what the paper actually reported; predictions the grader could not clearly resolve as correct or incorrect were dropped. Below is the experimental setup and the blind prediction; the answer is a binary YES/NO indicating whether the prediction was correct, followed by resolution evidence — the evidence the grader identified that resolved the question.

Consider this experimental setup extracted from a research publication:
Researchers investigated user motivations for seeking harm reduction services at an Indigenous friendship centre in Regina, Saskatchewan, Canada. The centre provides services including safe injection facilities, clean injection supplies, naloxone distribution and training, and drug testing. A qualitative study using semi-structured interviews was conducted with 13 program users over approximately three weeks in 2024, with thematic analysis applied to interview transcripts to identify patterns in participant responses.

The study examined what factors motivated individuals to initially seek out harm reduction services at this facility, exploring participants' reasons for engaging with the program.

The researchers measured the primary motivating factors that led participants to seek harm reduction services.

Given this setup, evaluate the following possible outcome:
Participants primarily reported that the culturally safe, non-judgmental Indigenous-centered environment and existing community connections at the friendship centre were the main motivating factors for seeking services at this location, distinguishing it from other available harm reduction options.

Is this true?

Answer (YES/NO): NO